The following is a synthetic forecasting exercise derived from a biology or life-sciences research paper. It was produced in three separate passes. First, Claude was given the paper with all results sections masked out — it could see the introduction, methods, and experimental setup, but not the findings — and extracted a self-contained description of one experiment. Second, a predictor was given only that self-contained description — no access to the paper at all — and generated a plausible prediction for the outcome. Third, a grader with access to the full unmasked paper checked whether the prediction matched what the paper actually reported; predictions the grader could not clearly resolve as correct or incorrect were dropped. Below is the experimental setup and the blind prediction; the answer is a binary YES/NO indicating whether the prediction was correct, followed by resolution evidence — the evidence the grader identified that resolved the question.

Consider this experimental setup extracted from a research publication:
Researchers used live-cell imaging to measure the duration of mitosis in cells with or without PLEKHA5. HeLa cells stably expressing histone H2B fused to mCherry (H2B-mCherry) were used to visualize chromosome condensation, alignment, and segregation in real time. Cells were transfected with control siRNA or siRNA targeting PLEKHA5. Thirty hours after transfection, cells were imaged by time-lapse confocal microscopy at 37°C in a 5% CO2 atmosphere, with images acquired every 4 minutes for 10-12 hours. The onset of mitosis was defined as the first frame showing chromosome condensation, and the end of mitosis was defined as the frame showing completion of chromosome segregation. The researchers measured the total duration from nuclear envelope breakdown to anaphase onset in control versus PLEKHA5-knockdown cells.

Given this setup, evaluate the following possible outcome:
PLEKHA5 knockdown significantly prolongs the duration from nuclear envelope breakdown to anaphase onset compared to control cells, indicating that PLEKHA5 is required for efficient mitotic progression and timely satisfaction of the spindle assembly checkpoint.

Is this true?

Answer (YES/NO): NO